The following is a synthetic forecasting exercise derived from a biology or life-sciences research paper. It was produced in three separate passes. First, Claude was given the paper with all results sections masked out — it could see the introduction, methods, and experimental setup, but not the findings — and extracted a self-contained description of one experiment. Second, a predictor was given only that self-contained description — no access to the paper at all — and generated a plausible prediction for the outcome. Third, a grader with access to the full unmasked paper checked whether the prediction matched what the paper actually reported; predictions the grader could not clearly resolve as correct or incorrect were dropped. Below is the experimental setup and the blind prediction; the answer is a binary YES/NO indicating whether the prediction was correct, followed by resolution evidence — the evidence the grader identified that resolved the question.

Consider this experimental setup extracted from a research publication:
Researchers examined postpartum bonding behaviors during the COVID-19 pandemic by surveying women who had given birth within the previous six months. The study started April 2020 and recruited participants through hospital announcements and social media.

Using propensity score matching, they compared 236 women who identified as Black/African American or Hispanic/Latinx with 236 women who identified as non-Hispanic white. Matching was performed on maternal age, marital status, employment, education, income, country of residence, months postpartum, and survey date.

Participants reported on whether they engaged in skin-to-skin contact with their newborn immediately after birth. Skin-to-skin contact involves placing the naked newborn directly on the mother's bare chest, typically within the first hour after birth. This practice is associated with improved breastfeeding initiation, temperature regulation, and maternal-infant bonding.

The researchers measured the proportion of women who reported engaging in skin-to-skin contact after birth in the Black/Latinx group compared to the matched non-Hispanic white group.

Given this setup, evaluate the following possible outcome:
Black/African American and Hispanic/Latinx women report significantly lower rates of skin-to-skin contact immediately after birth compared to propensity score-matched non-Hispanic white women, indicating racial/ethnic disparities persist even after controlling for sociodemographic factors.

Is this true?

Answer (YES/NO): YES